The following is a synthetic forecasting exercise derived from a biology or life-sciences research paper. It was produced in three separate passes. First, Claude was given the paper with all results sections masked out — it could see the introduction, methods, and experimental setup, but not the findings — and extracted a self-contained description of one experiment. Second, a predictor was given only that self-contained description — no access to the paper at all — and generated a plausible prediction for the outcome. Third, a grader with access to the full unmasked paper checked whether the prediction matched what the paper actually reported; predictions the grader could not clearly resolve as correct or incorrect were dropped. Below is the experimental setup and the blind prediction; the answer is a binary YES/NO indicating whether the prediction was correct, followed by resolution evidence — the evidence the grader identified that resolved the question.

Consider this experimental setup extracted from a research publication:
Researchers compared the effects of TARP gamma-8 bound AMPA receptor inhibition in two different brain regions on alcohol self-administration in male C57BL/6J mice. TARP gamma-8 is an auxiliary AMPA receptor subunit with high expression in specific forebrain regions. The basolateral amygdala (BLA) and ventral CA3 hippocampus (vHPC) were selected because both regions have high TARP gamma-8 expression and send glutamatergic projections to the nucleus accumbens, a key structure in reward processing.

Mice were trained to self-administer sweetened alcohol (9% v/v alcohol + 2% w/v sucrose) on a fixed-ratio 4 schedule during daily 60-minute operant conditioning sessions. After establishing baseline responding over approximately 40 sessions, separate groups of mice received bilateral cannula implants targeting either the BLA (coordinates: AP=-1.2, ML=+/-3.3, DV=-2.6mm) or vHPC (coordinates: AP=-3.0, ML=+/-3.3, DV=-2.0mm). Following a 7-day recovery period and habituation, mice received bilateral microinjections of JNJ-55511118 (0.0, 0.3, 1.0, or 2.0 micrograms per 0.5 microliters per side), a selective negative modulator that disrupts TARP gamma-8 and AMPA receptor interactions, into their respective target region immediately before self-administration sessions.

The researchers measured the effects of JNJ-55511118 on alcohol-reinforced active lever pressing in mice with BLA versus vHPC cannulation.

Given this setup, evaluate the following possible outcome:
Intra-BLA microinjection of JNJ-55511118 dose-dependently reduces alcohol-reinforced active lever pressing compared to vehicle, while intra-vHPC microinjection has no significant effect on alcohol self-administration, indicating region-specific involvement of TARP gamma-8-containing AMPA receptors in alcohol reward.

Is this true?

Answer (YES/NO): NO